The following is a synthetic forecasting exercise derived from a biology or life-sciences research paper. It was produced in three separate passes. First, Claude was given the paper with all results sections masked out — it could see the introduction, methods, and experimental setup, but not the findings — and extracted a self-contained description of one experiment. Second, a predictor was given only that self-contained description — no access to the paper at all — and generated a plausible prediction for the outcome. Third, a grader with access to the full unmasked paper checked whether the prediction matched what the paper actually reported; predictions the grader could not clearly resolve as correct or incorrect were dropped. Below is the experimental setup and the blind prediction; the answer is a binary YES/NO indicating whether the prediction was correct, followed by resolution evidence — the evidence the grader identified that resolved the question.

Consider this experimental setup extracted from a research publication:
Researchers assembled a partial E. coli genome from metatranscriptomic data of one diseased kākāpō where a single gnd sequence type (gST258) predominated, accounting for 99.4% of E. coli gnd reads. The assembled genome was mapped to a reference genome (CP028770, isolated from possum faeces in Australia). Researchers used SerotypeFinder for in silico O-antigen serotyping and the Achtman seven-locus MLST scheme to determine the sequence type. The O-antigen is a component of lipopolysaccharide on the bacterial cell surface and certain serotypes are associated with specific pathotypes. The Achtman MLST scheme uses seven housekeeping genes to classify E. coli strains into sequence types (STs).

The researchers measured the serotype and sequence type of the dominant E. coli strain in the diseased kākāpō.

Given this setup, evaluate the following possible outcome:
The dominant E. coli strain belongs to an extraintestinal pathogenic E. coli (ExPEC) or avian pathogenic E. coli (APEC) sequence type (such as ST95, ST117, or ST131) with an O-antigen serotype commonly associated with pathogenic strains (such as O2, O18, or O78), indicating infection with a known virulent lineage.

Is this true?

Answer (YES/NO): YES